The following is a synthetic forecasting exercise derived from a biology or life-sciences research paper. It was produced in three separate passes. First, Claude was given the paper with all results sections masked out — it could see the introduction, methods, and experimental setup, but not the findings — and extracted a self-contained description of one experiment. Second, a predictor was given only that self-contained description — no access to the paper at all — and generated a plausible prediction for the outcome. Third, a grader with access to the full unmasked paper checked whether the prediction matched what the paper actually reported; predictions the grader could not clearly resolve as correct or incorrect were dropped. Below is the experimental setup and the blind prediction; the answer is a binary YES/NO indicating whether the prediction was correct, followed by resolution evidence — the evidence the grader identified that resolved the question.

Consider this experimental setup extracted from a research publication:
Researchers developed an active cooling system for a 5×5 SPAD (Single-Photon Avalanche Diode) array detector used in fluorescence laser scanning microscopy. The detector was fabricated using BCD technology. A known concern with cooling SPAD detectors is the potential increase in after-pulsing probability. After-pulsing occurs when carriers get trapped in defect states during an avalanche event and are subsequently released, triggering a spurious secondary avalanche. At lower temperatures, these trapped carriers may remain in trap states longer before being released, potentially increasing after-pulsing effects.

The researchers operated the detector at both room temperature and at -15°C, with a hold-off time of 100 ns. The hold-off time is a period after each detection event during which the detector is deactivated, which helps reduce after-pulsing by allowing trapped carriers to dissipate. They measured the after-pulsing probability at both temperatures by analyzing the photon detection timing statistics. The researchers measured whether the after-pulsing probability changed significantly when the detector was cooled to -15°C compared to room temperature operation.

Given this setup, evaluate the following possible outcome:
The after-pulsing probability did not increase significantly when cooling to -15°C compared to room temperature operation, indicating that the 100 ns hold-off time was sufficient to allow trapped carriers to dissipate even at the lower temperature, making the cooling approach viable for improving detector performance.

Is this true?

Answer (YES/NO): YES